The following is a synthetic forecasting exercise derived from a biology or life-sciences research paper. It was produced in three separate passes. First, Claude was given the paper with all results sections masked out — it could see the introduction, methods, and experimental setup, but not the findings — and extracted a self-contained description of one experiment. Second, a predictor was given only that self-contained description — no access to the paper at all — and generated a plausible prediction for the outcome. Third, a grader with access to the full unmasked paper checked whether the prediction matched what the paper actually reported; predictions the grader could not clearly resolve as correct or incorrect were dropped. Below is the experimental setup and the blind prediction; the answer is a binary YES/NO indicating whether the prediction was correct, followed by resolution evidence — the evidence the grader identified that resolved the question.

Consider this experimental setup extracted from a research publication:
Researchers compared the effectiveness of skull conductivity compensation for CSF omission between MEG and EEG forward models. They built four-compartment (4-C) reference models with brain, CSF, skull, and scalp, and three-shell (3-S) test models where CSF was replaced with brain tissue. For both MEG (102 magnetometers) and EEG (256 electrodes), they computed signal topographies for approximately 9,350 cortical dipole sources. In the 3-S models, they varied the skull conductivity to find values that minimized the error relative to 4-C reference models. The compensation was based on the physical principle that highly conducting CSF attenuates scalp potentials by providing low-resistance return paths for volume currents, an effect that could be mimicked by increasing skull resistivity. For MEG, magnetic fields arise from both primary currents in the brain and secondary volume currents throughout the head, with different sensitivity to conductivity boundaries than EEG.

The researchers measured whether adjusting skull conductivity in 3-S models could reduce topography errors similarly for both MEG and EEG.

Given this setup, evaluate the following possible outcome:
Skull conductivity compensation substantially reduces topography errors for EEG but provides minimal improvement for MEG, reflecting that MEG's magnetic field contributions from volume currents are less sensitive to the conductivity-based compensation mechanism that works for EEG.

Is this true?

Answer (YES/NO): YES